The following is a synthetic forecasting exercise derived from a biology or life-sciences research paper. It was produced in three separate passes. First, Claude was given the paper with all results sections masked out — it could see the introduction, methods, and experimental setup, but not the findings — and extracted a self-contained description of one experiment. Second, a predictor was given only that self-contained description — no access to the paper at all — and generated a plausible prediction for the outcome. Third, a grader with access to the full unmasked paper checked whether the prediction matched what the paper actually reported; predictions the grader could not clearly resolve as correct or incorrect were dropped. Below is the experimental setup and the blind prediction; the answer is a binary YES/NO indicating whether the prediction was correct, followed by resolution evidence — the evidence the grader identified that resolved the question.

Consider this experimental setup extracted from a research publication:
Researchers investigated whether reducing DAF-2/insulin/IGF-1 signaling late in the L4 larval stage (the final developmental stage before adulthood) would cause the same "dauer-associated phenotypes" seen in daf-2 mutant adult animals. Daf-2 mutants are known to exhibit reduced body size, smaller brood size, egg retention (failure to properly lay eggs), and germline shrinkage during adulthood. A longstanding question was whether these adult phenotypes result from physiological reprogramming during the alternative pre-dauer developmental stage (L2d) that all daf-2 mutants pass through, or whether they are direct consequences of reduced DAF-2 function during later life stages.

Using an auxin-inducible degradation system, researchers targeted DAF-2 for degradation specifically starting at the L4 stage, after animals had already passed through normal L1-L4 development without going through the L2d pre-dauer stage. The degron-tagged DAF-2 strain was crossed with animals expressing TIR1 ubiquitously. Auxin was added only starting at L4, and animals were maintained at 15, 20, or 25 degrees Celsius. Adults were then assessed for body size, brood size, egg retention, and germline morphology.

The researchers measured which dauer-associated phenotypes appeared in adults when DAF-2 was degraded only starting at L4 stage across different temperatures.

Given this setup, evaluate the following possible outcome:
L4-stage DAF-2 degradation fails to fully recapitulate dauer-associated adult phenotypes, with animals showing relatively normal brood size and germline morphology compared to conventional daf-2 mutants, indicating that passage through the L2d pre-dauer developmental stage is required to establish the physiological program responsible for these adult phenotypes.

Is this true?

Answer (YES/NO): NO